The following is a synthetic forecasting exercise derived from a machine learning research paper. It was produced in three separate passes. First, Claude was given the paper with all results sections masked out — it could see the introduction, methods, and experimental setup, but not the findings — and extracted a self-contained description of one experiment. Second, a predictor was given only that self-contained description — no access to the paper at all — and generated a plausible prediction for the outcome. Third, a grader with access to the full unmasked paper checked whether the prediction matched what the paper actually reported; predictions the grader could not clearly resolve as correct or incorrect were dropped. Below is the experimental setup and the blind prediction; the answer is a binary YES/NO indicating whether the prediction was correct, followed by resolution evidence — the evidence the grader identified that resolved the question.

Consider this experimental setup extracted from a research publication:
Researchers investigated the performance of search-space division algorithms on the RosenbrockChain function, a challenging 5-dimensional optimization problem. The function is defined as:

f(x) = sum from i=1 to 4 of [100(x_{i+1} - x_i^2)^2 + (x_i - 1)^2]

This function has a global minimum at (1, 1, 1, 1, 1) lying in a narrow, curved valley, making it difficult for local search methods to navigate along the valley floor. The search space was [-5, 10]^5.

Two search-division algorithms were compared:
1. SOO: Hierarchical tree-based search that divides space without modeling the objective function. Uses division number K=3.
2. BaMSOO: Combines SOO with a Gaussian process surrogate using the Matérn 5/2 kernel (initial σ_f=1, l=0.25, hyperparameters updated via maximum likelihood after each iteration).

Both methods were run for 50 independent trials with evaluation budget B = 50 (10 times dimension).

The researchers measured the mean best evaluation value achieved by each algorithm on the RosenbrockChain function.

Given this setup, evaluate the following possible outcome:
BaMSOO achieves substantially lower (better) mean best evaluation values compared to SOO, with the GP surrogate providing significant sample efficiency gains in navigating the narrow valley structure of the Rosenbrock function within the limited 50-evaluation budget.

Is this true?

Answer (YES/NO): YES